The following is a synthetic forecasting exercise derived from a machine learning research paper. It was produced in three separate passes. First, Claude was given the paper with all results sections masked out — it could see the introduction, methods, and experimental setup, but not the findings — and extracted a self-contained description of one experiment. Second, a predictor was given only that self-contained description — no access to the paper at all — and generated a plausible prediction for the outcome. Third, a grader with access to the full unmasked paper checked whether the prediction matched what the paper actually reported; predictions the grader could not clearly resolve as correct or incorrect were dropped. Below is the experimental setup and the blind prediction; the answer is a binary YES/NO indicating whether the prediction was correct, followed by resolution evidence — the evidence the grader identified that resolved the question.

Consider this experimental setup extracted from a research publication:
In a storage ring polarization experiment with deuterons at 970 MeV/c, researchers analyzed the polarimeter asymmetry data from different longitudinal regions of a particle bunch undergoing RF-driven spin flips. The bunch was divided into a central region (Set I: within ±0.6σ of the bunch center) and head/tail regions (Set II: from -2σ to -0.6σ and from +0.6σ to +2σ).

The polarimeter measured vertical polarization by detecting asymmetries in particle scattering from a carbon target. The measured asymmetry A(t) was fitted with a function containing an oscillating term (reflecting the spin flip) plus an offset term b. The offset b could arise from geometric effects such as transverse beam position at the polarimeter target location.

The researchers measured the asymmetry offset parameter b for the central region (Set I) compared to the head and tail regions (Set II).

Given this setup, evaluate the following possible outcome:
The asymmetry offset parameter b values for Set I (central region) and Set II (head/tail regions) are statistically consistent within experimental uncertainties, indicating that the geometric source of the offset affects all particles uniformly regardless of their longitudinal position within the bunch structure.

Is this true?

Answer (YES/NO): NO